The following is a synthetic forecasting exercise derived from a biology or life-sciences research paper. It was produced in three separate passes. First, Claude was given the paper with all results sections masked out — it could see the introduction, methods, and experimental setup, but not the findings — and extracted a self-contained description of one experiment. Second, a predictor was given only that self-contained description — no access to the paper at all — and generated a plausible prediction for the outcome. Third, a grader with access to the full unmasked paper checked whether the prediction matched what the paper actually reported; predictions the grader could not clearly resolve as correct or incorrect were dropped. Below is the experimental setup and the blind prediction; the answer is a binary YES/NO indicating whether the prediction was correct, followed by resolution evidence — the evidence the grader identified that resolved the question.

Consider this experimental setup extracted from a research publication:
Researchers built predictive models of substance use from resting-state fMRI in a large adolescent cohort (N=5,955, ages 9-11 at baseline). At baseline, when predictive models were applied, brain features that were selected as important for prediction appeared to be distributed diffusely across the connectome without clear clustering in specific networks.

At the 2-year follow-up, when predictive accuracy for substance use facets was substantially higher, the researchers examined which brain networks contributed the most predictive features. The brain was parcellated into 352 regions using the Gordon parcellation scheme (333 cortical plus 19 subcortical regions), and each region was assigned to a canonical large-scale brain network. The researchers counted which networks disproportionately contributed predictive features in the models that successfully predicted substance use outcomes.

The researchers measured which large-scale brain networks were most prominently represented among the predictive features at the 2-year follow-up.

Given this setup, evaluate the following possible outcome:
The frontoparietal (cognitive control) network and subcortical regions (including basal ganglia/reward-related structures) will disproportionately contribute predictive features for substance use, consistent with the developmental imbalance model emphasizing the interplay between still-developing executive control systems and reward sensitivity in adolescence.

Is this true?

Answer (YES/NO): NO